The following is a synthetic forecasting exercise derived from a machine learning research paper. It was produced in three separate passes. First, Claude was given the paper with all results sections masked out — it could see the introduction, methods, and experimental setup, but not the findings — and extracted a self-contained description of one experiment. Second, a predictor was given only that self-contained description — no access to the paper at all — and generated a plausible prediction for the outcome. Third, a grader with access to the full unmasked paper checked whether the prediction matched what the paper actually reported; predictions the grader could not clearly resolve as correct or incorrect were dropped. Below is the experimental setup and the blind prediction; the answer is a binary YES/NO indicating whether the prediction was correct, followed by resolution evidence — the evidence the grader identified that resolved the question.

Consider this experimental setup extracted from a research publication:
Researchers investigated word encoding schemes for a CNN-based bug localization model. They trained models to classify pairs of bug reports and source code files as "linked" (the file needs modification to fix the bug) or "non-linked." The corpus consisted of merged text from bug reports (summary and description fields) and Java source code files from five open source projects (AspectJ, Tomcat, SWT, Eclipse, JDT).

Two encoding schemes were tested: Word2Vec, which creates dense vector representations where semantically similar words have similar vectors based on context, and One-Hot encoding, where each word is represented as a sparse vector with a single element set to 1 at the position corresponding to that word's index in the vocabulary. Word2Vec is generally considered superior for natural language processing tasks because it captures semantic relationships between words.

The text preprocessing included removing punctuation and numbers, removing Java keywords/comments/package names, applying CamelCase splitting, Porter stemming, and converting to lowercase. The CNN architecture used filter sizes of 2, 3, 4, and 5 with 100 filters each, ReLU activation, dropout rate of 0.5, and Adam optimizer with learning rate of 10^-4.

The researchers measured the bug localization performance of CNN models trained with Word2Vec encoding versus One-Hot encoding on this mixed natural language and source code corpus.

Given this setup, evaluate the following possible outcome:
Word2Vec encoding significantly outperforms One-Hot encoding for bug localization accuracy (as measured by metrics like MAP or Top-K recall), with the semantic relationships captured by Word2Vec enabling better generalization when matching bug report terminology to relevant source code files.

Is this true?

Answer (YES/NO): NO